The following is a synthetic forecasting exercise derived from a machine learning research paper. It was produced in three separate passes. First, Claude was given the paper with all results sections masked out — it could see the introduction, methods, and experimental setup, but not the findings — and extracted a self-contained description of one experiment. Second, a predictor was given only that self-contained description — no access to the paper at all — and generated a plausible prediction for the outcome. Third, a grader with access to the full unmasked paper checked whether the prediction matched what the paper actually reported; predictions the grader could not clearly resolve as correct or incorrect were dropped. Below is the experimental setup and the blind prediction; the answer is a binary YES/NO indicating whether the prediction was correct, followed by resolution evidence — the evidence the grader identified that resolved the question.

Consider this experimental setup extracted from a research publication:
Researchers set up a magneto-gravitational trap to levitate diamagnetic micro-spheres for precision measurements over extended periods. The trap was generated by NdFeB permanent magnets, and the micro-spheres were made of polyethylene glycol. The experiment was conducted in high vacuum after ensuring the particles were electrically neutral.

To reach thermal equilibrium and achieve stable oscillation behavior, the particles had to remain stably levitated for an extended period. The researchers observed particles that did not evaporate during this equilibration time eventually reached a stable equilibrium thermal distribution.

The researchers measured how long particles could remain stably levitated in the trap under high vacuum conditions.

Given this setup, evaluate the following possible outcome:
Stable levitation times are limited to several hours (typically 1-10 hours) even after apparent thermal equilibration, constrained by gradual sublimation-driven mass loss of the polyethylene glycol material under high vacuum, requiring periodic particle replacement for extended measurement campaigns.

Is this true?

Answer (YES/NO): NO